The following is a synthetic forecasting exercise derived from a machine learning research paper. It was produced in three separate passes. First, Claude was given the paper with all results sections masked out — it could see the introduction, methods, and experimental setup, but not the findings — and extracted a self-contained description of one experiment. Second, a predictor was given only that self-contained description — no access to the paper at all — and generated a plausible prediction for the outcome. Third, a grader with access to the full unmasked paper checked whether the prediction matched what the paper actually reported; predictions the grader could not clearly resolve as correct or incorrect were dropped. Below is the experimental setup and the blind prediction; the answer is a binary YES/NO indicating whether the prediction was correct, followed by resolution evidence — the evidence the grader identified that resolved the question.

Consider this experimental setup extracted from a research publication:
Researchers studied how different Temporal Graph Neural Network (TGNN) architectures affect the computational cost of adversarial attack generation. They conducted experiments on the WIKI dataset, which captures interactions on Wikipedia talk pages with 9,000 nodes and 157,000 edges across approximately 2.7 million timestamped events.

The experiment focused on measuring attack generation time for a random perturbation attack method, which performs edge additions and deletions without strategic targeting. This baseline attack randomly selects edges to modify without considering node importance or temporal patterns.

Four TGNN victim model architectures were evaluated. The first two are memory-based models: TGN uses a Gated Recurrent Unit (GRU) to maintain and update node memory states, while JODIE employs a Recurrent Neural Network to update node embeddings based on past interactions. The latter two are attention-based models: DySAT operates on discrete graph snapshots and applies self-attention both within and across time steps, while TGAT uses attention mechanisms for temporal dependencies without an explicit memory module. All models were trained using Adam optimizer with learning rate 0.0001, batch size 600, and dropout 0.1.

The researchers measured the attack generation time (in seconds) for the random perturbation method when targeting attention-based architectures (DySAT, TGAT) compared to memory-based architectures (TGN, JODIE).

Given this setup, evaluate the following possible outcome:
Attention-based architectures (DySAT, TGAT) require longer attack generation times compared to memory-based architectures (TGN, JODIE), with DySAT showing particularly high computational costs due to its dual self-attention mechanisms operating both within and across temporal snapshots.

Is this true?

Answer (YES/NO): NO